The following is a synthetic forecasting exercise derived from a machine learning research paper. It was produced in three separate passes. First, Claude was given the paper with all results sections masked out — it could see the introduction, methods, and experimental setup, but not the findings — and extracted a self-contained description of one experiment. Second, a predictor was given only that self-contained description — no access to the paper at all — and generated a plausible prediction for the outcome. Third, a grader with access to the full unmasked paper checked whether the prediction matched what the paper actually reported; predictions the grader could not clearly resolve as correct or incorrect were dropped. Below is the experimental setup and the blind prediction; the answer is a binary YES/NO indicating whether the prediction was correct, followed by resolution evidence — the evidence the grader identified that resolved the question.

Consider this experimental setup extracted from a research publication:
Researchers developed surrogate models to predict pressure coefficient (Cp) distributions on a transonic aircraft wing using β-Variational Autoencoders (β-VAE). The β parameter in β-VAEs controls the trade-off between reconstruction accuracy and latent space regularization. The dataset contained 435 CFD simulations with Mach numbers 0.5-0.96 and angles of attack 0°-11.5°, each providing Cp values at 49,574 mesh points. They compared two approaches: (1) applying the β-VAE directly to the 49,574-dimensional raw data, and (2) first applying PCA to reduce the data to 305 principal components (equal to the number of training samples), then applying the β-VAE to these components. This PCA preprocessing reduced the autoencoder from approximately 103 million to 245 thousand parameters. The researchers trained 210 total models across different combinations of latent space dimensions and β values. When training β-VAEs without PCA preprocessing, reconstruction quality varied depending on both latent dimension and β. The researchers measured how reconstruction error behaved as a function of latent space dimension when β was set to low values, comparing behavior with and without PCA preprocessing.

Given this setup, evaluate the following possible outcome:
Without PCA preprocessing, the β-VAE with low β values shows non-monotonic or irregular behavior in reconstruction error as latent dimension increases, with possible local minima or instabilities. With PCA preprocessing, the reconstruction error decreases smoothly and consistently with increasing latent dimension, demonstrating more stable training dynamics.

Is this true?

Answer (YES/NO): NO